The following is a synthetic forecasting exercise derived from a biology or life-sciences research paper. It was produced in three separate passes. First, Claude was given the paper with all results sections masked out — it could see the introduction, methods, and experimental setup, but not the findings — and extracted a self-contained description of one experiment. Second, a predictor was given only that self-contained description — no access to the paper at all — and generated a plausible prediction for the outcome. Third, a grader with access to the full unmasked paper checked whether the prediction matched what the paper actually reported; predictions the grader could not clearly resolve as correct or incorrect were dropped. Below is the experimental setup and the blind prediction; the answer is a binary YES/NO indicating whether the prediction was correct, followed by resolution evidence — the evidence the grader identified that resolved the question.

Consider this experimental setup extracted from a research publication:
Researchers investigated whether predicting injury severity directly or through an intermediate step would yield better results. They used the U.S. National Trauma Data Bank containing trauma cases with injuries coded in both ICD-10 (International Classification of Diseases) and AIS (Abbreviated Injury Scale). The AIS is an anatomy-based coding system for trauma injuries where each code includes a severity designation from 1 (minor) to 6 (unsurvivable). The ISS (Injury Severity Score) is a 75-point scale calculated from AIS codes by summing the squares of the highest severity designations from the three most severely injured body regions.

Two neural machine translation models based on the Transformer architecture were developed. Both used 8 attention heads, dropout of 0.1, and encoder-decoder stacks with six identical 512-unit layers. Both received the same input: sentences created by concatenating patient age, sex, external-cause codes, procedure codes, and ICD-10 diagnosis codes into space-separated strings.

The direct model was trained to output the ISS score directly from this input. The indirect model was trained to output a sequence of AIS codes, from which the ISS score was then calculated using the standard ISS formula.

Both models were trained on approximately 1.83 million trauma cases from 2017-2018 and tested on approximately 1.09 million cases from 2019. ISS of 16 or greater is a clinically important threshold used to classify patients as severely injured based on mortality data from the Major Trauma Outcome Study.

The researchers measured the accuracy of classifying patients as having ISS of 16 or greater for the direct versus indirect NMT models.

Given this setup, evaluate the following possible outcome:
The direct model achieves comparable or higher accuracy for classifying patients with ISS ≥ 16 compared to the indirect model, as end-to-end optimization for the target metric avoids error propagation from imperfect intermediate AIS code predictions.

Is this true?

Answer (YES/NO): NO